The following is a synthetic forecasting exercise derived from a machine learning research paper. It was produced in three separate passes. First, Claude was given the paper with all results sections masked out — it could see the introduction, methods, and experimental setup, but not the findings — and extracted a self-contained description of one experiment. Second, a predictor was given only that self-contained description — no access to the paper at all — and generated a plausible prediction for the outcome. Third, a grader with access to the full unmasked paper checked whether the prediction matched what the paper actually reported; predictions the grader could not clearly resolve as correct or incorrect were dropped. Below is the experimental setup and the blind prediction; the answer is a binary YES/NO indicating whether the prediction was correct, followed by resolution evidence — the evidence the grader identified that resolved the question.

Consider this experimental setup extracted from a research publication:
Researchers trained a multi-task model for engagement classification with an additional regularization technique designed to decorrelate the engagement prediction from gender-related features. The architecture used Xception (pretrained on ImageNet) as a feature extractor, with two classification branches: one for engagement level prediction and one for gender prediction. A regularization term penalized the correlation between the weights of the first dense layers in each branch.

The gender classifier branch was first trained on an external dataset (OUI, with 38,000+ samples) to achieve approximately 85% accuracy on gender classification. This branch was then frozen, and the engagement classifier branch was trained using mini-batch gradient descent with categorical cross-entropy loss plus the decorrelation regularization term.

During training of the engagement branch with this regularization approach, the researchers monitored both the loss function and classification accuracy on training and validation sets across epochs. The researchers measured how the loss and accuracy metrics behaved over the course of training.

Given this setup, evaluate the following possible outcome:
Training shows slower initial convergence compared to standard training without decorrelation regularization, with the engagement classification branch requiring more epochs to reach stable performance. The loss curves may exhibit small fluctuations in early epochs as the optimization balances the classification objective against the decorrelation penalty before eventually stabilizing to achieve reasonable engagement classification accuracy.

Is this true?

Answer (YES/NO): NO